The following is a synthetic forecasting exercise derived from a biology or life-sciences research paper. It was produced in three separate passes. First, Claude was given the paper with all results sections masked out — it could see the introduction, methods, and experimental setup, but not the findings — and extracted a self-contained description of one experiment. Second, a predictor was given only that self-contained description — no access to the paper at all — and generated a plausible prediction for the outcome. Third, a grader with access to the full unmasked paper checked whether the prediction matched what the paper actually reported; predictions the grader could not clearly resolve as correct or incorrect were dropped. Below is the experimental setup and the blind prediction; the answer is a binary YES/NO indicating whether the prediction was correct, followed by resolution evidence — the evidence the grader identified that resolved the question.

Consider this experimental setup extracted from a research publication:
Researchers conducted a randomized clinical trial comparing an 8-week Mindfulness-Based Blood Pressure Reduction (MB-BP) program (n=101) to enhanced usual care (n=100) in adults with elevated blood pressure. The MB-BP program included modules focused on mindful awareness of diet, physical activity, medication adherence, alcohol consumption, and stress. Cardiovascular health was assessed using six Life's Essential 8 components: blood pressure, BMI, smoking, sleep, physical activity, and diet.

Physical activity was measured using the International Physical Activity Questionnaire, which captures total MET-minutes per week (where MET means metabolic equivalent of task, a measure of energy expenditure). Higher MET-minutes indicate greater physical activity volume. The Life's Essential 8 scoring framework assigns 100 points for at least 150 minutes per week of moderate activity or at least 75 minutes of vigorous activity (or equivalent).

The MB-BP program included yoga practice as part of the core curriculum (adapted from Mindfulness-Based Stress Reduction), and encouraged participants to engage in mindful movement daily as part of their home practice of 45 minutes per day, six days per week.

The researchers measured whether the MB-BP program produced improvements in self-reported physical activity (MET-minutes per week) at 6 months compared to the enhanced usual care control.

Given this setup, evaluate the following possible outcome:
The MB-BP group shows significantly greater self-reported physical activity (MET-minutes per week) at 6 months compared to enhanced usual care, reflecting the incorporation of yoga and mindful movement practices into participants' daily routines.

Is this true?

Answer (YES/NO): NO